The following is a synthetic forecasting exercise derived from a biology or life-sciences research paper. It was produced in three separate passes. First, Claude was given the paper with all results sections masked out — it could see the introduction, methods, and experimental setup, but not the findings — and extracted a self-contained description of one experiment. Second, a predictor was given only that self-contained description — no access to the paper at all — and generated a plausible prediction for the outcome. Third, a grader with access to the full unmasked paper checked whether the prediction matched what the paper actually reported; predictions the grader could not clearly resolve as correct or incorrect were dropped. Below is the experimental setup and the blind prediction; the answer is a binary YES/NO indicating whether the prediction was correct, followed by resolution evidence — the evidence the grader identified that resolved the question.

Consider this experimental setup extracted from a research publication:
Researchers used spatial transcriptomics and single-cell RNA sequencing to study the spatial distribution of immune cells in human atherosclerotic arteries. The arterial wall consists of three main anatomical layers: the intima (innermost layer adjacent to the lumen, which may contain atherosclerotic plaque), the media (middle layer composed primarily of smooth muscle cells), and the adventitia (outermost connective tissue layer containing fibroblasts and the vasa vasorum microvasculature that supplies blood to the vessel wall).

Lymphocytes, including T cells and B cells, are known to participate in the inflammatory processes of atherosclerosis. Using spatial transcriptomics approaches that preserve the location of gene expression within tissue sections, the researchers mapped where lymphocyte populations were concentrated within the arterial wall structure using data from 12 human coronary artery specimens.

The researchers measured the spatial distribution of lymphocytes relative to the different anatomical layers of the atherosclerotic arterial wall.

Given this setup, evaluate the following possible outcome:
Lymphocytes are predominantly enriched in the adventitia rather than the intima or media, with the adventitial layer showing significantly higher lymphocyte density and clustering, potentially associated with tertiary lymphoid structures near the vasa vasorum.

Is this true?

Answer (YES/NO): NO